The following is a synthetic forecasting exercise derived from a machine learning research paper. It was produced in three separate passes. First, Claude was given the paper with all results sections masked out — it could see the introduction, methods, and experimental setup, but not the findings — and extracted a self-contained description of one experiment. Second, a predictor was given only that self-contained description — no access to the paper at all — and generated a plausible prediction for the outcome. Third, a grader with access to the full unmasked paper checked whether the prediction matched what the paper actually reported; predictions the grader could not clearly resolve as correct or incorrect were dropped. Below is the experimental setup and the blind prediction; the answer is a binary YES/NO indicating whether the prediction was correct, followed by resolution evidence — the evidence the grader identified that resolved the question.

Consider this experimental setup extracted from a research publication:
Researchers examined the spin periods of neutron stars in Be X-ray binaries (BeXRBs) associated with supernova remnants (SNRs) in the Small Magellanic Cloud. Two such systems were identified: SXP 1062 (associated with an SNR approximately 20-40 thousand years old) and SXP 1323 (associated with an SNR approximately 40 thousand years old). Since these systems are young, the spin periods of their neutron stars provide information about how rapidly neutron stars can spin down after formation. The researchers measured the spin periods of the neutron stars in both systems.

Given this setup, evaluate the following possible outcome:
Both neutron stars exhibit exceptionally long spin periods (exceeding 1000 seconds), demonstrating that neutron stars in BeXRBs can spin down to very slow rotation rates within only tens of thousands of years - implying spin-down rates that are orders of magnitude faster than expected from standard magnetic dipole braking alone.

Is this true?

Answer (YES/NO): YES